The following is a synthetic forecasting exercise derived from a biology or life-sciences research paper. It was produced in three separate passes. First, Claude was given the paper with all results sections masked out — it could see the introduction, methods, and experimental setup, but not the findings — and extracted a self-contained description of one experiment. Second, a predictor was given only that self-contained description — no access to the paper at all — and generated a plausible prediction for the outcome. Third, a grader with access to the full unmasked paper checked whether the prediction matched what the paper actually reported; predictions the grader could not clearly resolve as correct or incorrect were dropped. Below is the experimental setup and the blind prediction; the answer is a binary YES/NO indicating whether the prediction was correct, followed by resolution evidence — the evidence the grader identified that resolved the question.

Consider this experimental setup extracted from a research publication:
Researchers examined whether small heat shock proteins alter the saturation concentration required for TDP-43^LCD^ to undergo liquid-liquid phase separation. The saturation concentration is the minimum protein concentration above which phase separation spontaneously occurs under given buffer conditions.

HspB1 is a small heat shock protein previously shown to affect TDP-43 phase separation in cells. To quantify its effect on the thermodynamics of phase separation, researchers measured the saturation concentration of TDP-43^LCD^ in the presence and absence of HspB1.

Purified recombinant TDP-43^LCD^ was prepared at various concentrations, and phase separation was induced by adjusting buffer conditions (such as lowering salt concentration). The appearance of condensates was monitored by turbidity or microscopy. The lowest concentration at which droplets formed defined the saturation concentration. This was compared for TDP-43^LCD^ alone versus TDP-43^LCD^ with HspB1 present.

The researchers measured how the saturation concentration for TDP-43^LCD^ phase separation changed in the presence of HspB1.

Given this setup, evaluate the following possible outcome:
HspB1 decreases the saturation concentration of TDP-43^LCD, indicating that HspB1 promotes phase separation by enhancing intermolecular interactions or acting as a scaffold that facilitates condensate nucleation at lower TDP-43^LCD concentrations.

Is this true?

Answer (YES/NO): YES